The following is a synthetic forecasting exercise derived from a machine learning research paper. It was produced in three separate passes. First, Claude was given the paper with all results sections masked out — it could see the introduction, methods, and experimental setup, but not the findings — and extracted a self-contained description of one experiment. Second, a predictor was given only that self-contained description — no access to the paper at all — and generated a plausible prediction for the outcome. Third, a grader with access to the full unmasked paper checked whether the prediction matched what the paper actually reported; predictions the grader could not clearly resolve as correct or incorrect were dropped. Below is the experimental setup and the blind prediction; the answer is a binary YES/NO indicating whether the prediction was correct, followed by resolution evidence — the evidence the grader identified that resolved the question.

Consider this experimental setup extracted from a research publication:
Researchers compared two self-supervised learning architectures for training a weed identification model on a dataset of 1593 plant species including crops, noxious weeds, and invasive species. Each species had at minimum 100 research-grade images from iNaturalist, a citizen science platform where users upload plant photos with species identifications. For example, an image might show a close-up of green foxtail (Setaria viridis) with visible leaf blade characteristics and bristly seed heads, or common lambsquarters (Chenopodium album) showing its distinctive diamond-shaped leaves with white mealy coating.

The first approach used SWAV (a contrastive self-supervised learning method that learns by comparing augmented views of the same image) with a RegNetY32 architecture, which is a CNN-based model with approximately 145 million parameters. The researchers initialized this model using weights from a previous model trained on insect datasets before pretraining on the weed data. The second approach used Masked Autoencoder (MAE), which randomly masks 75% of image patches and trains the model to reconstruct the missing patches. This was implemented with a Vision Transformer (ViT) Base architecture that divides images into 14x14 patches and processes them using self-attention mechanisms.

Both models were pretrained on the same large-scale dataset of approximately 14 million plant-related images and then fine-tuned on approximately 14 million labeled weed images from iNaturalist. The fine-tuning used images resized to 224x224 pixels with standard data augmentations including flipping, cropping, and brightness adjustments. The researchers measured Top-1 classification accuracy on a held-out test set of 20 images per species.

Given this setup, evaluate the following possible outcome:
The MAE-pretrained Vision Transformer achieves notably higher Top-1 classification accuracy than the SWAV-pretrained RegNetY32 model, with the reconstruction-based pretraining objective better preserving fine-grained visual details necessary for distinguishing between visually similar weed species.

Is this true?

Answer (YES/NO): NO